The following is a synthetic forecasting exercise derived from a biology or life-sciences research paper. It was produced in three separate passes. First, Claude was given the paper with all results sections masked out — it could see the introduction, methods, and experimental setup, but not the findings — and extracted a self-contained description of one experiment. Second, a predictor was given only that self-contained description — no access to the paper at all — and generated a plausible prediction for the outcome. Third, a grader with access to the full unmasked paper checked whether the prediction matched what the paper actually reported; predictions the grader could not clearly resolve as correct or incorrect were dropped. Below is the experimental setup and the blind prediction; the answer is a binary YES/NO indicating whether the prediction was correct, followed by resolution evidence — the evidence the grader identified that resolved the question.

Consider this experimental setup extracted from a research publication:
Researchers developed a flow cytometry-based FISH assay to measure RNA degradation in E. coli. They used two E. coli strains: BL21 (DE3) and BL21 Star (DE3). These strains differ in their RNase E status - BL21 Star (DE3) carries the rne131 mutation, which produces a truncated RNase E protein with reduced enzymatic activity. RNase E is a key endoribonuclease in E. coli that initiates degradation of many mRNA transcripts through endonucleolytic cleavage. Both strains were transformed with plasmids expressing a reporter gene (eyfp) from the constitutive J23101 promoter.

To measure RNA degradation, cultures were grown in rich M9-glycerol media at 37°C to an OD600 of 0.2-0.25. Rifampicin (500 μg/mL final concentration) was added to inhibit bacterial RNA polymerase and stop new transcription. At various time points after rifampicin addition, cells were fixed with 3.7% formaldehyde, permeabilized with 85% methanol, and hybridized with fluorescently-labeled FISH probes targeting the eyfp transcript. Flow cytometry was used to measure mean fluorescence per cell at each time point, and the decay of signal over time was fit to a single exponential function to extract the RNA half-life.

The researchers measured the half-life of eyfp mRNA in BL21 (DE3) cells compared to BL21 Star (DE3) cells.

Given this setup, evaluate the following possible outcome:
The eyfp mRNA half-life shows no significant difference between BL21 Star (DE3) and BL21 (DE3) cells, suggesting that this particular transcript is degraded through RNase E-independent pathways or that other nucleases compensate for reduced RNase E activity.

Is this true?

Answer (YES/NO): NO